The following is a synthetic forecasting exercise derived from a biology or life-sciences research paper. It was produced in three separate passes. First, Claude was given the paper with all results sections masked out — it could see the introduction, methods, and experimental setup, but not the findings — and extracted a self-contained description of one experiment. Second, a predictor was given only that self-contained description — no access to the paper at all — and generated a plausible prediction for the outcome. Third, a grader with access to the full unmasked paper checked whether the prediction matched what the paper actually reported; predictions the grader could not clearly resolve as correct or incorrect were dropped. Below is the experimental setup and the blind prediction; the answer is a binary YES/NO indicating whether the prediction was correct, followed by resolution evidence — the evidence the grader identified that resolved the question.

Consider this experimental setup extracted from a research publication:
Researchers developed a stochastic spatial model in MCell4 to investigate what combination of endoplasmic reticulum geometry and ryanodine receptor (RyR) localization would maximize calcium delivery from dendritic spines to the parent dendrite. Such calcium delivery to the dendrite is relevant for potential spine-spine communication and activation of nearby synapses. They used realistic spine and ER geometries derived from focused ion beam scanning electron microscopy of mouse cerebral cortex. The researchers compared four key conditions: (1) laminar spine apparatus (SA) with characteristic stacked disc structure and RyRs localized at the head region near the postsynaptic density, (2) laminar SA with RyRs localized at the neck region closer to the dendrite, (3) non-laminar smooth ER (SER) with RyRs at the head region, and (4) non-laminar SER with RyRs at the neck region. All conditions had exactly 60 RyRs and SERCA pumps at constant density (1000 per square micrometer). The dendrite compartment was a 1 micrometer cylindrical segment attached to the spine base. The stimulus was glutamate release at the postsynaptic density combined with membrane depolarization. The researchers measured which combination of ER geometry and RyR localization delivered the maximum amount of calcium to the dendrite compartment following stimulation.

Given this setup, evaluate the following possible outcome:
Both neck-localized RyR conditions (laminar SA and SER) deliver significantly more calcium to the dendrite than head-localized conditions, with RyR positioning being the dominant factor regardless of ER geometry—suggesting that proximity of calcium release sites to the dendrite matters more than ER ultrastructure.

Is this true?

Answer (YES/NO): YES